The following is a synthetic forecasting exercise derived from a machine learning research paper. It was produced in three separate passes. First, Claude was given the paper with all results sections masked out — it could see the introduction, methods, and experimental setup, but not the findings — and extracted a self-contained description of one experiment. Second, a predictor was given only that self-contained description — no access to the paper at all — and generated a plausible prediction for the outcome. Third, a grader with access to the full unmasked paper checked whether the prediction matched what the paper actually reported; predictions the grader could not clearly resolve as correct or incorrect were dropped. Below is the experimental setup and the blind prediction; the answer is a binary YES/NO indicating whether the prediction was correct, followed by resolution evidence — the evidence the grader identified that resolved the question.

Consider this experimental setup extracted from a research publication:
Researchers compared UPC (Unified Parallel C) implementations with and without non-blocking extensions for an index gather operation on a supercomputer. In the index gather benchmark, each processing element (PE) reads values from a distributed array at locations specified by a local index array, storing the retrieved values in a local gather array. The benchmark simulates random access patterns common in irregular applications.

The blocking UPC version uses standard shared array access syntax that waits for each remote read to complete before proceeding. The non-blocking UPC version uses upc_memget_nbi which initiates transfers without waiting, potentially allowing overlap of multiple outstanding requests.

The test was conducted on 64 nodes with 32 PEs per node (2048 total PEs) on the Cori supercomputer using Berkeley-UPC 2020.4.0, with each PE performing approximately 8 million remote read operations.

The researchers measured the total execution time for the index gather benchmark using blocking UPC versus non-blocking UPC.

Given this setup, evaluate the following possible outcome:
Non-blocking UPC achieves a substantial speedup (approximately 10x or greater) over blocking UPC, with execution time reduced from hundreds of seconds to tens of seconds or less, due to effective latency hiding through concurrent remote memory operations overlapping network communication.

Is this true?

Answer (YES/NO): NO